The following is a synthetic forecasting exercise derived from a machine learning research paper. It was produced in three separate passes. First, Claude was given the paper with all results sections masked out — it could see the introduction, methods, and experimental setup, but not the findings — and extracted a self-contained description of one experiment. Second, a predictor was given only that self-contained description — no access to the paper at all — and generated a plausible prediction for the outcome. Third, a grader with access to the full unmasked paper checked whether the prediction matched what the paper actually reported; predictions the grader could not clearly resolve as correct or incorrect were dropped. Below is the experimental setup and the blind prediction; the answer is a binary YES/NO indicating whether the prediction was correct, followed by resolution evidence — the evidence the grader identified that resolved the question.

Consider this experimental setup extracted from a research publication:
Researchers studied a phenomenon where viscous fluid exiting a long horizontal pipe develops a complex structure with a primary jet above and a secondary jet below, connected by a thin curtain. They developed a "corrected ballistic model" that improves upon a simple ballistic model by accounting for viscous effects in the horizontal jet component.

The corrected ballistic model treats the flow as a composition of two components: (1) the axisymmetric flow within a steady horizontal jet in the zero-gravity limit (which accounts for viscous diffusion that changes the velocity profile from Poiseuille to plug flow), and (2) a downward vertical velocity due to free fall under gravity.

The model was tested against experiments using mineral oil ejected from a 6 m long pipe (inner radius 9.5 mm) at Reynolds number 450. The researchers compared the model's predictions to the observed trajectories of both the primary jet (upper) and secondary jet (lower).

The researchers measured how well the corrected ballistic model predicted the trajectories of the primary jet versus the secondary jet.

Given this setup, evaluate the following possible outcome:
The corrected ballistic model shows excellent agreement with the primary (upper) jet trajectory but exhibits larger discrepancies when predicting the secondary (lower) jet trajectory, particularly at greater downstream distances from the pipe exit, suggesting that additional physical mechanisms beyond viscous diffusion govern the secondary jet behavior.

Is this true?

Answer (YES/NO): YES